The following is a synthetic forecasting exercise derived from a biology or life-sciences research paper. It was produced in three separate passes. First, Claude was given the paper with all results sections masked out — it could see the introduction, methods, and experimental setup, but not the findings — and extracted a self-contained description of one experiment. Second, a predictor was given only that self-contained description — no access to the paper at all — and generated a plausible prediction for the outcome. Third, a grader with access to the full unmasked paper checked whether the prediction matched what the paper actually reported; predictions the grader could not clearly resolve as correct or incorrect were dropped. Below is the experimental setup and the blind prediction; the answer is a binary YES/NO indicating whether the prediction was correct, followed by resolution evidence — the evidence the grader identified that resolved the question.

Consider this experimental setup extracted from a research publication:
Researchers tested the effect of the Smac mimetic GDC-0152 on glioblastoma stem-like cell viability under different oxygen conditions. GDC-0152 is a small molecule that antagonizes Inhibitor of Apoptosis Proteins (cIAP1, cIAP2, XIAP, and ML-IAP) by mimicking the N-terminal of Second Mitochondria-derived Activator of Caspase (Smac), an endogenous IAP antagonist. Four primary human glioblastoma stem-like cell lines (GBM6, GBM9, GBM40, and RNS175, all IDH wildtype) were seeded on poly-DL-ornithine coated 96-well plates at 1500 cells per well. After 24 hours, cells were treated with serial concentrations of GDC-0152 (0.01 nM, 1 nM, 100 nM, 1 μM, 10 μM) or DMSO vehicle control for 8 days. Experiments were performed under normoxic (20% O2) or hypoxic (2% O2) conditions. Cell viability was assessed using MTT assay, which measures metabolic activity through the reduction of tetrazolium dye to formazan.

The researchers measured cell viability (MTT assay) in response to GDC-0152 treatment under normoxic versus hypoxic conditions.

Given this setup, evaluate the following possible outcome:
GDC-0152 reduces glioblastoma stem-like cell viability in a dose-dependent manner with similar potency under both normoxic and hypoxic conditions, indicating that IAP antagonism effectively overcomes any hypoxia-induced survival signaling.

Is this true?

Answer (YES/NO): NO